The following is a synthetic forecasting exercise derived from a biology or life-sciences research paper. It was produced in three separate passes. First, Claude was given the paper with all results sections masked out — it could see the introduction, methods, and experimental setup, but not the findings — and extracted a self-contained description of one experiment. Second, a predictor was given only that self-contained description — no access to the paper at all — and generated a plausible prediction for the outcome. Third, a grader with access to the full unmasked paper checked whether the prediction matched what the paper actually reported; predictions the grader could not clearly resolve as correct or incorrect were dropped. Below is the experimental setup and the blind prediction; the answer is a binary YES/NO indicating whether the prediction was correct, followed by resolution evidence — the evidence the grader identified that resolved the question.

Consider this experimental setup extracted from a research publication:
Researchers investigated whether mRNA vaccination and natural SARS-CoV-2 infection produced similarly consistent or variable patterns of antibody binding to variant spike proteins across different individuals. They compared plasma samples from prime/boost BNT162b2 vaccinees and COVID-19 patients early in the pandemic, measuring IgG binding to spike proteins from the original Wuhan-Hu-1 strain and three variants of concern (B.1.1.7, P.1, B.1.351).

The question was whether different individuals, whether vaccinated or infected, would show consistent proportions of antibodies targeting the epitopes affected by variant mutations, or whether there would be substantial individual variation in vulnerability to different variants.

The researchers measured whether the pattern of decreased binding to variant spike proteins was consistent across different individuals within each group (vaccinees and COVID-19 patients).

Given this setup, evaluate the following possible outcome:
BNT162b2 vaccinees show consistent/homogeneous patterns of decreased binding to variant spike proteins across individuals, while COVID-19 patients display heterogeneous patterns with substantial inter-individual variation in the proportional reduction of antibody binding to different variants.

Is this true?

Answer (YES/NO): NO